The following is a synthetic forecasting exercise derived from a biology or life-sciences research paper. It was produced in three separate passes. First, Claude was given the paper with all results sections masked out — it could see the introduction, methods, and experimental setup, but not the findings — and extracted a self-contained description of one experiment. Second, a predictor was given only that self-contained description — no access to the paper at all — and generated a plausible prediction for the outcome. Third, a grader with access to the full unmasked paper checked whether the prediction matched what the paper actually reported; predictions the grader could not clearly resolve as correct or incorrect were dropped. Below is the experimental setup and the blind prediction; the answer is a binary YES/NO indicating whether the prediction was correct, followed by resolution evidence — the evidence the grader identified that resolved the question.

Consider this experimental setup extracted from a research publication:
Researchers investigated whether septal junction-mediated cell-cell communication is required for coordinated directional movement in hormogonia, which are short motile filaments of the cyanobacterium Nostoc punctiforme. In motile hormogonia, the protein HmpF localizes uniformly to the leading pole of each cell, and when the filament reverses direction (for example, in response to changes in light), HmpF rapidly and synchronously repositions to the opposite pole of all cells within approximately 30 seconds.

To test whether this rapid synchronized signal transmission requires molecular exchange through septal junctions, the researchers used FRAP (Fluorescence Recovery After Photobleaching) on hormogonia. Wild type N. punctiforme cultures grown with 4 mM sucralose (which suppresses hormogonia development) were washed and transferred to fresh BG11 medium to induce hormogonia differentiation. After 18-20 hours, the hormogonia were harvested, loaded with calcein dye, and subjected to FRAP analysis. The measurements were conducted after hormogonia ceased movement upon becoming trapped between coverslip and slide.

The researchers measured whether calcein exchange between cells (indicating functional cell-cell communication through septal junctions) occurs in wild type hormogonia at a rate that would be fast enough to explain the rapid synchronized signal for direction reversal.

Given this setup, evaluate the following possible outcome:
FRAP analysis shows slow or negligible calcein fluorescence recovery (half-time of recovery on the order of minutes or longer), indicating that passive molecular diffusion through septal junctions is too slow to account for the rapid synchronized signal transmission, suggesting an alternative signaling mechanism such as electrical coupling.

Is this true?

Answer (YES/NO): NO